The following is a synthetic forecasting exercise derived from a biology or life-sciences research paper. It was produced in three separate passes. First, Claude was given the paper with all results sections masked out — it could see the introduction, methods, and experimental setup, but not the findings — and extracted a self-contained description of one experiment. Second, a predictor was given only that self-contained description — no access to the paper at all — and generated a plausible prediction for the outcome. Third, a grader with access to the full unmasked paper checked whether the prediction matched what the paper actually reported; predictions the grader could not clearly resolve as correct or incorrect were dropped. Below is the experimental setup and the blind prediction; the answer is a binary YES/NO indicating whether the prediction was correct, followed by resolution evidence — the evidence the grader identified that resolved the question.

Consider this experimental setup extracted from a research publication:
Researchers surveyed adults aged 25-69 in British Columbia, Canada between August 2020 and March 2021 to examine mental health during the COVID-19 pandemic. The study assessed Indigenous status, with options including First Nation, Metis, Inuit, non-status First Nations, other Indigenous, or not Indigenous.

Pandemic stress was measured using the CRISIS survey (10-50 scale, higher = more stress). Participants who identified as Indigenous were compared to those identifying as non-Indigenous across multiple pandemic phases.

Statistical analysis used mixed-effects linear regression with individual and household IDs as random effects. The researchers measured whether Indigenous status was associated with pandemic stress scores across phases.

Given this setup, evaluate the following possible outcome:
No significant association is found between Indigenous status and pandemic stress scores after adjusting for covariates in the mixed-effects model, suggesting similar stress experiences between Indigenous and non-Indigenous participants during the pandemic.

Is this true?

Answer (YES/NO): NO